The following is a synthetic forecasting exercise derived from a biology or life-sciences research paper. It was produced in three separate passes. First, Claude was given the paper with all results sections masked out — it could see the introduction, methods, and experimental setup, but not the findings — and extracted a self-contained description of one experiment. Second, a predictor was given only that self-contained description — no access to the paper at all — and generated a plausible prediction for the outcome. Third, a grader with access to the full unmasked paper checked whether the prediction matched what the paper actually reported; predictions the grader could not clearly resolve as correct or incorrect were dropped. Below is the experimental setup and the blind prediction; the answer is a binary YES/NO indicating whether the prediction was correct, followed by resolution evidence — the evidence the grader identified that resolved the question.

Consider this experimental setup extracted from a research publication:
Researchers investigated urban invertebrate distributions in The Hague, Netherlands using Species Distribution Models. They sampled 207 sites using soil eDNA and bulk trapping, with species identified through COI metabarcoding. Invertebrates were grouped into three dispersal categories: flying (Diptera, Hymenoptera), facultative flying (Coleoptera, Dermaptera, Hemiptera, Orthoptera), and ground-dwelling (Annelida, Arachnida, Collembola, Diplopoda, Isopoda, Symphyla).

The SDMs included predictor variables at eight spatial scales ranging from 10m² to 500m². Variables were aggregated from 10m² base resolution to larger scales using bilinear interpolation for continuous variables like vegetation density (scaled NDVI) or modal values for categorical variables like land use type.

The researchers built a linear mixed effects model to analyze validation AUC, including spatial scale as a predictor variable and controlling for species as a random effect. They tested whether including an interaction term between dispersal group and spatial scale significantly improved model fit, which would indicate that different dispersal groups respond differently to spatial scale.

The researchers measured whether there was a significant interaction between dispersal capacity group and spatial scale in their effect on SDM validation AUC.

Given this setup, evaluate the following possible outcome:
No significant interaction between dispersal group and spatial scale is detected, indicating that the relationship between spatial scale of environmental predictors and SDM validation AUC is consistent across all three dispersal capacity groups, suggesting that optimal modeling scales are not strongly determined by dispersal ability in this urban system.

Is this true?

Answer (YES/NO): YES